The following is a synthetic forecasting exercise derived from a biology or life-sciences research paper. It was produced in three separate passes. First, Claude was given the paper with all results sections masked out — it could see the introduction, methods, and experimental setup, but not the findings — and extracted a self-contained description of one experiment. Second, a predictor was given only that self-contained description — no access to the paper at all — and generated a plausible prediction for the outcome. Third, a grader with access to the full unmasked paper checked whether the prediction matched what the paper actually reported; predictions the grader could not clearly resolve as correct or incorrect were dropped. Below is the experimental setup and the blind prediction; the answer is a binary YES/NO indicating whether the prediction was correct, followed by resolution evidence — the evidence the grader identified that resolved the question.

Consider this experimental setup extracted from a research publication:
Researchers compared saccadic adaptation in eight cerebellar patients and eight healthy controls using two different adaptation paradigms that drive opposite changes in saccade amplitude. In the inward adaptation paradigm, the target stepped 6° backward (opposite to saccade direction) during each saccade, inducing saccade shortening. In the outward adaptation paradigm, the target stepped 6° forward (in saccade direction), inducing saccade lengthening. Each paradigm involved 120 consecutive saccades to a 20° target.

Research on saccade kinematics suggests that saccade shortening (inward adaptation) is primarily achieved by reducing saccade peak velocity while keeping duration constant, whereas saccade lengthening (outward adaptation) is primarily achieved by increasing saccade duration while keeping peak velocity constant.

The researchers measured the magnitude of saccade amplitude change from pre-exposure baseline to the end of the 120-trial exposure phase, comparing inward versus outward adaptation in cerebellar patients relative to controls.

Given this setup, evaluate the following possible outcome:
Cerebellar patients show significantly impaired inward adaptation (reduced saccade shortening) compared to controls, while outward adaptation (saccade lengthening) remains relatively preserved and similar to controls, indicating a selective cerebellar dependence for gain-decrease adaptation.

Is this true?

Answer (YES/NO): NO